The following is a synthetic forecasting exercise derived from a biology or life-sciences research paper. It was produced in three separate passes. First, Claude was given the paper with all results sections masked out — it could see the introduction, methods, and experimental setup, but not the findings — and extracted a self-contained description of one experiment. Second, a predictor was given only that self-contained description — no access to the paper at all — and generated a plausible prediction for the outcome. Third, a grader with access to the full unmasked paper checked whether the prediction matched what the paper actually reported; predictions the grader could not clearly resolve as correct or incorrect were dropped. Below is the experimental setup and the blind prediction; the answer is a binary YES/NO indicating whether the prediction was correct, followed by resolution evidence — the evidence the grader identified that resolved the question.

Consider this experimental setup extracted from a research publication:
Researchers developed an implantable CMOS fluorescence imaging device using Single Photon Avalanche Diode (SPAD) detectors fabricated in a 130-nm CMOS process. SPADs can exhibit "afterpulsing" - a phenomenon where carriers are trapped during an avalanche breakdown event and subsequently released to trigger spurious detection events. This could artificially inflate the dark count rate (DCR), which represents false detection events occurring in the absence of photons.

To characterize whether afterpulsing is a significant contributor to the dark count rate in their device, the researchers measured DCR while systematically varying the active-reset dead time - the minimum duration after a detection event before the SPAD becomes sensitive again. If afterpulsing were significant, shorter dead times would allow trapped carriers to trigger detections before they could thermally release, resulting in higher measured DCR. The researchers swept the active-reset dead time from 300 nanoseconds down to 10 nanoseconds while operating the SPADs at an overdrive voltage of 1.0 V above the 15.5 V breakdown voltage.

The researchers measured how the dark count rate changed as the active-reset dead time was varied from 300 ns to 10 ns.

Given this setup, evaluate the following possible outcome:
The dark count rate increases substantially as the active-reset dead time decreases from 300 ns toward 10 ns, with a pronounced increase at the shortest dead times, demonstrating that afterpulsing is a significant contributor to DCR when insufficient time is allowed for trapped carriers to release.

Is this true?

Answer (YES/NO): NO